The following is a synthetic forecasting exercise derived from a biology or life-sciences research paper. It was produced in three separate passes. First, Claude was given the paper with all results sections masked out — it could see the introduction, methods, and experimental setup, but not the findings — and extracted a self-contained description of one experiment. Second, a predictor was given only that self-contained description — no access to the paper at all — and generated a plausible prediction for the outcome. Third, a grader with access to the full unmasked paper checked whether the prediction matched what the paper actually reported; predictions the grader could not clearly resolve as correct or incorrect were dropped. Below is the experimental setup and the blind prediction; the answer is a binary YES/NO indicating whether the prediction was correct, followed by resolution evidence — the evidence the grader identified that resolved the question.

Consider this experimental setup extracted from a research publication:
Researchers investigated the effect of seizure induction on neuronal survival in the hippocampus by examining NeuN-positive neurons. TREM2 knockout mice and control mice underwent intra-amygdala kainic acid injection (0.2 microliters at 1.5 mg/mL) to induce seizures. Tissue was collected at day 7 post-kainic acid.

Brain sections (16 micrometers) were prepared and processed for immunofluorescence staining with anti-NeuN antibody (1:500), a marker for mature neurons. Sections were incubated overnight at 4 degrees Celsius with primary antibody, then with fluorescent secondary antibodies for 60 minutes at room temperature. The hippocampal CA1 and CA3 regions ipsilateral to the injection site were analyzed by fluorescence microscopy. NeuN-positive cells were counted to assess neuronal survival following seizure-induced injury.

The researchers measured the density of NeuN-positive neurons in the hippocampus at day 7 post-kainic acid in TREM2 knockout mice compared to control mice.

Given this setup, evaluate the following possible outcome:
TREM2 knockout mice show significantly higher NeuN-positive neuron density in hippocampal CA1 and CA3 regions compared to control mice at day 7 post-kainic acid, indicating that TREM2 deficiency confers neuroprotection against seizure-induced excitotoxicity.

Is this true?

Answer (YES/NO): NO